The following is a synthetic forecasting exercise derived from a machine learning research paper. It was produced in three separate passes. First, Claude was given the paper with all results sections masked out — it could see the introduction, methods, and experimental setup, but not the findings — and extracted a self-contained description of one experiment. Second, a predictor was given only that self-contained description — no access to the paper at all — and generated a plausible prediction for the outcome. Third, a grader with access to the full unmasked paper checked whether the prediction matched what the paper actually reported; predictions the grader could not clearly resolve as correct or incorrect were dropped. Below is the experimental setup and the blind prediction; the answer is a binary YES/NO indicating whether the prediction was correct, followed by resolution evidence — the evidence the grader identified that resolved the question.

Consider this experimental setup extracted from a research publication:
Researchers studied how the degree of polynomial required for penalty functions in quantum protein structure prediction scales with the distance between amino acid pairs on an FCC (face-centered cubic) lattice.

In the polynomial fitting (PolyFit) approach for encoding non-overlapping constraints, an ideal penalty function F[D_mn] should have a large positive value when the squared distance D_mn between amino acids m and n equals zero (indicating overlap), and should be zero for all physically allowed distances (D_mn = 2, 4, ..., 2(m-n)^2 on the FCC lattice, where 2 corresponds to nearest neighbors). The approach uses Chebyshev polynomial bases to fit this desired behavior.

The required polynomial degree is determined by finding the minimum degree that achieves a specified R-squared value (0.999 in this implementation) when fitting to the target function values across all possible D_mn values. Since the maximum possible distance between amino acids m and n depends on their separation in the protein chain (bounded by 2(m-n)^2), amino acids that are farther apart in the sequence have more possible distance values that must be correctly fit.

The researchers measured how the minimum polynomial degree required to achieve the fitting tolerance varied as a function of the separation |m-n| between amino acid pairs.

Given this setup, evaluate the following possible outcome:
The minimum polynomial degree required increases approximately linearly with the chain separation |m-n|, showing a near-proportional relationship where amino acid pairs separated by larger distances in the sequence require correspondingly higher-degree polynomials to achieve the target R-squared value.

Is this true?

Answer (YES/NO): YES